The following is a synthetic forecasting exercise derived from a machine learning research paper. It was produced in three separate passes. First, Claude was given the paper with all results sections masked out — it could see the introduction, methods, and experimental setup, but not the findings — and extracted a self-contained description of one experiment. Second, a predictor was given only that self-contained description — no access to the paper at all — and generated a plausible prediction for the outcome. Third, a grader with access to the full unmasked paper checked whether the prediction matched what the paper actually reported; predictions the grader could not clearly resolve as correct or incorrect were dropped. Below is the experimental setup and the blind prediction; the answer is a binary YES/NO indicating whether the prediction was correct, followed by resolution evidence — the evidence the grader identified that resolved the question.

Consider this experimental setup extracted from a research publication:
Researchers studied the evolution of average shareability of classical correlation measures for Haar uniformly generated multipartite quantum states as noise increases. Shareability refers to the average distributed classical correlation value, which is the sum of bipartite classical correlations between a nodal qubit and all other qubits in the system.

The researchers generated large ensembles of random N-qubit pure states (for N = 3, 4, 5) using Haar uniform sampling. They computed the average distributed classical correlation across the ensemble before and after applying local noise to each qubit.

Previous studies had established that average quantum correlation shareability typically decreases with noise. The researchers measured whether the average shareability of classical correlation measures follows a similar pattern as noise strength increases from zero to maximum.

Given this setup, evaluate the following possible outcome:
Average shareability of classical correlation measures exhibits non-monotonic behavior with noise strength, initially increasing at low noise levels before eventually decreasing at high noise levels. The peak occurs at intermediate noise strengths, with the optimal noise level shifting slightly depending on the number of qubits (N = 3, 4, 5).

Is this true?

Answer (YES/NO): NO